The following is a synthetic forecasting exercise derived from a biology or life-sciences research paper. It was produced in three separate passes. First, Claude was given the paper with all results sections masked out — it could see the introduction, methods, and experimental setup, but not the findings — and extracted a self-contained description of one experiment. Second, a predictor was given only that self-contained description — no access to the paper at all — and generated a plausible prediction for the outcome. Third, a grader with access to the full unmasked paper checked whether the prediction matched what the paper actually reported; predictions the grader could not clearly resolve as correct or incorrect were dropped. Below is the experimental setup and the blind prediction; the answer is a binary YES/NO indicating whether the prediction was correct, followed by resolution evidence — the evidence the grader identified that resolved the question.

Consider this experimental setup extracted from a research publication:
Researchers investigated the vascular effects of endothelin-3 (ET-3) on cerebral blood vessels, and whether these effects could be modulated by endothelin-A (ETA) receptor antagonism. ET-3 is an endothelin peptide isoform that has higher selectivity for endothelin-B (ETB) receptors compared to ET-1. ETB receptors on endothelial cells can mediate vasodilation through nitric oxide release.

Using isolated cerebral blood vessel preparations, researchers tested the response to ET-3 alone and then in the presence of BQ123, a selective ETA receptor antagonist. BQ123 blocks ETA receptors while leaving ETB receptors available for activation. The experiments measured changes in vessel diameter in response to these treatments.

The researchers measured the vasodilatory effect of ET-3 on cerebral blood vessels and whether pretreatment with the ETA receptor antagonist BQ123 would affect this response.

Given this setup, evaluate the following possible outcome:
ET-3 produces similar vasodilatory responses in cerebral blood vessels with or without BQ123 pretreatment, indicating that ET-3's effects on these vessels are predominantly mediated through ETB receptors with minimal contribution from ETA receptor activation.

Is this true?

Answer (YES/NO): NO